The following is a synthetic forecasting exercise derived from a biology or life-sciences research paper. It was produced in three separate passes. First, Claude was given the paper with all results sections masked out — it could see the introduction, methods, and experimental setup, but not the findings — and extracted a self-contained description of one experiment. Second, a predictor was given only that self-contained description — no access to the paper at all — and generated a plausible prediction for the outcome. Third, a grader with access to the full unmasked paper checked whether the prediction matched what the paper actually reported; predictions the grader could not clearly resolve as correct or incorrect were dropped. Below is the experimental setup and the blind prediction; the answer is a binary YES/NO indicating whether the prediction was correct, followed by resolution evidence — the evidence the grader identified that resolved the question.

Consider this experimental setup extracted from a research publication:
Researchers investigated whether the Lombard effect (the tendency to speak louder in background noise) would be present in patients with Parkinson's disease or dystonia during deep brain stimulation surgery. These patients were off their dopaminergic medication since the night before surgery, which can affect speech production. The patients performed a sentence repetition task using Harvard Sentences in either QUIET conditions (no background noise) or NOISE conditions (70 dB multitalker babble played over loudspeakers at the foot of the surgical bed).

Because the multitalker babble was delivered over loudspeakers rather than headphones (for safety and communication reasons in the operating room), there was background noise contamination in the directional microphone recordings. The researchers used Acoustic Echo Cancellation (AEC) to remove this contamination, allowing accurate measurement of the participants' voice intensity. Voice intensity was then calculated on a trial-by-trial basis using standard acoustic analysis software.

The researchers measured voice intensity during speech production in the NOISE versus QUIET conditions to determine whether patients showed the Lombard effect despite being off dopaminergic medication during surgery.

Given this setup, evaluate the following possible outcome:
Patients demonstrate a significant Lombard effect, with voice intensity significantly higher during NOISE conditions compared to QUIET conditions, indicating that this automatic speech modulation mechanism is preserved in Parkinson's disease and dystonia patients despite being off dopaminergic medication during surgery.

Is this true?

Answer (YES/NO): YES